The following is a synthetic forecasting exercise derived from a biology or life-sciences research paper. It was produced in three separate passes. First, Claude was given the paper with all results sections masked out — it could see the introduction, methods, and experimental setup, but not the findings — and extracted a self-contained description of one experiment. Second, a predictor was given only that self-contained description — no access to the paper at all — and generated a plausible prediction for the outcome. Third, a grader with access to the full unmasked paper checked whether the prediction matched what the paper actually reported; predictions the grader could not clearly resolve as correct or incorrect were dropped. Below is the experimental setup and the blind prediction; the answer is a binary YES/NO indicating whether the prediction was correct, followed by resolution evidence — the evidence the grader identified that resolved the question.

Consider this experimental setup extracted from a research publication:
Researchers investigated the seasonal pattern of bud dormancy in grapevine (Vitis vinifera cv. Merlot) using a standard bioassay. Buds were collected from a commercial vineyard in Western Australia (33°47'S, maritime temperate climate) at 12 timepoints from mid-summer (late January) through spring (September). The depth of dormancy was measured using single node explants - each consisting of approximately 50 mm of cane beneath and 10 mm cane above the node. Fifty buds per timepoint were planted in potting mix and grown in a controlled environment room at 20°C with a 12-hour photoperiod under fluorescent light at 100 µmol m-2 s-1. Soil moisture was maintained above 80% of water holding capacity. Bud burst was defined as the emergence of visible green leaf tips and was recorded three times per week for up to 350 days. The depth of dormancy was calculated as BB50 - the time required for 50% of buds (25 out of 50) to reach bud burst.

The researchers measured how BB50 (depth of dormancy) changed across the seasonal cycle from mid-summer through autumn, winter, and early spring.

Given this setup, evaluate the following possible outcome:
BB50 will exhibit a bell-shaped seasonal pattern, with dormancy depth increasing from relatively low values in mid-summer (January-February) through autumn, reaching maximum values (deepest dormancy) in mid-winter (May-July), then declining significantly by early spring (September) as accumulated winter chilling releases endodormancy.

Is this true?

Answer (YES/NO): NO